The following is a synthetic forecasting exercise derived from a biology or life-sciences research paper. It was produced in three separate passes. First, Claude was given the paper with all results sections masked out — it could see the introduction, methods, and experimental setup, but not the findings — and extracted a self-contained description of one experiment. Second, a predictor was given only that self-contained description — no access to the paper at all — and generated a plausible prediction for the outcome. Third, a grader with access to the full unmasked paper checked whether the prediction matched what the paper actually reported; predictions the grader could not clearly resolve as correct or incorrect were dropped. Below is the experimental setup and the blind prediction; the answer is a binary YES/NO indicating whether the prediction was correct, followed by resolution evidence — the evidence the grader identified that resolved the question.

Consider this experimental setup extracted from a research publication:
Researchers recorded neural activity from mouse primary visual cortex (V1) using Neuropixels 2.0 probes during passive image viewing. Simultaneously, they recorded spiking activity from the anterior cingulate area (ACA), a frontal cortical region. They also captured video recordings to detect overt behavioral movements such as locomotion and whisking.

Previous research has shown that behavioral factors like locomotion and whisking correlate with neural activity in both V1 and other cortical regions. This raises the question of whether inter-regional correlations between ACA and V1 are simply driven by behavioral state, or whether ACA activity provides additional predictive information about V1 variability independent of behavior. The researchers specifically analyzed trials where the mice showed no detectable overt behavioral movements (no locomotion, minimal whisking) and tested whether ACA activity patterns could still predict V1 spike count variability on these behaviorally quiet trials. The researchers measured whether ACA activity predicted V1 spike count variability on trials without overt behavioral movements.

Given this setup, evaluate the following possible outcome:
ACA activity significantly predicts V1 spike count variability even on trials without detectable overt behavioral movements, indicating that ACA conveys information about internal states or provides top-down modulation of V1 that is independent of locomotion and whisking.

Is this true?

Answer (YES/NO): YES